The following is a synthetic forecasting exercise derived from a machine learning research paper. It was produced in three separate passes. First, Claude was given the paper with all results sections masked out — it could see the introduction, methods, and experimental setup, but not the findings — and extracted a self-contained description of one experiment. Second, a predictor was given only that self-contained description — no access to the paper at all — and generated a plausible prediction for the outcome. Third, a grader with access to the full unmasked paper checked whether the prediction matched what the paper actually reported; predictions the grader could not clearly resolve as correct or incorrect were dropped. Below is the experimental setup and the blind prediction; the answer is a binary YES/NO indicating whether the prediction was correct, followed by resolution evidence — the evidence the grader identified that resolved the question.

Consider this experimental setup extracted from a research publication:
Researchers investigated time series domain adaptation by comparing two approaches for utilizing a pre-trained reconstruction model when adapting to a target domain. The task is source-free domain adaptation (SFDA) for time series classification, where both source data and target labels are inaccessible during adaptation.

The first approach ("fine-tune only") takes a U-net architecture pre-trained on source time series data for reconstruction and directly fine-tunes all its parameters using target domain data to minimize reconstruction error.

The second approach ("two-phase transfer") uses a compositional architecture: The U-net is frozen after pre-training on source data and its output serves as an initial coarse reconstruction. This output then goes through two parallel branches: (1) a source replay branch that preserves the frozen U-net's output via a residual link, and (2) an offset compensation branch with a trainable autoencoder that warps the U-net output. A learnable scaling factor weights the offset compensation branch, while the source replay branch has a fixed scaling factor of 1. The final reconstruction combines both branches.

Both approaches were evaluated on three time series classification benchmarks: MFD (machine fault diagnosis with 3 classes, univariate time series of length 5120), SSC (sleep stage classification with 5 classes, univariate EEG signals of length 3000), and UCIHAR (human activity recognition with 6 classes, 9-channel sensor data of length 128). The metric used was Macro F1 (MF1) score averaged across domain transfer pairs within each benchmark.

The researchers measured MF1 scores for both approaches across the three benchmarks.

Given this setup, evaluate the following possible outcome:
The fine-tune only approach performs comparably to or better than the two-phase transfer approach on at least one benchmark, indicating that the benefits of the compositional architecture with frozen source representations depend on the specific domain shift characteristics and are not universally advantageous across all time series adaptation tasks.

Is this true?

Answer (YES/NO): NO